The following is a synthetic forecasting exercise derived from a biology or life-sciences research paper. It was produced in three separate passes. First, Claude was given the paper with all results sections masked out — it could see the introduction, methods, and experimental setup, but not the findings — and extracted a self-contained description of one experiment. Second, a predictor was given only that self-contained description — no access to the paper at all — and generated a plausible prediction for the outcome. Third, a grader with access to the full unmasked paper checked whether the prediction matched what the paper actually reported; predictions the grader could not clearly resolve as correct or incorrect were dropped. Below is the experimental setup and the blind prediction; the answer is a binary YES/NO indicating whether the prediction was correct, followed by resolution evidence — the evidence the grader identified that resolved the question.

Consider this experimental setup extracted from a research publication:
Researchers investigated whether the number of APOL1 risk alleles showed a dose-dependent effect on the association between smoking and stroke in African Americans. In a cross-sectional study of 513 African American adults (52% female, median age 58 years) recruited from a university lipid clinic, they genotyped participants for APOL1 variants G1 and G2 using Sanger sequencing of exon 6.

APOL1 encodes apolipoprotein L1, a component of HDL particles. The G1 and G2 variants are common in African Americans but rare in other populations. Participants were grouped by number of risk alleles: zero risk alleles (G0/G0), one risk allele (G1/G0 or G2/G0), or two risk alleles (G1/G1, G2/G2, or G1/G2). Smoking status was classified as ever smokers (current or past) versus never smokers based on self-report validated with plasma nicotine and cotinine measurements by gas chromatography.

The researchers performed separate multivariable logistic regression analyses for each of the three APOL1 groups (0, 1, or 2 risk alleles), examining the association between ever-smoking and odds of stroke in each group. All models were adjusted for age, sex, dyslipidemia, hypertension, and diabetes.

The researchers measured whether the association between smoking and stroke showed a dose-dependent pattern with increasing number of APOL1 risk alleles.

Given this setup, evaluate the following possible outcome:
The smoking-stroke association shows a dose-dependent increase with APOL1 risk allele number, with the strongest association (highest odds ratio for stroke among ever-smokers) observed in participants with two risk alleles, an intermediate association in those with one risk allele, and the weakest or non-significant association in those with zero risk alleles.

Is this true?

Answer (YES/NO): YES